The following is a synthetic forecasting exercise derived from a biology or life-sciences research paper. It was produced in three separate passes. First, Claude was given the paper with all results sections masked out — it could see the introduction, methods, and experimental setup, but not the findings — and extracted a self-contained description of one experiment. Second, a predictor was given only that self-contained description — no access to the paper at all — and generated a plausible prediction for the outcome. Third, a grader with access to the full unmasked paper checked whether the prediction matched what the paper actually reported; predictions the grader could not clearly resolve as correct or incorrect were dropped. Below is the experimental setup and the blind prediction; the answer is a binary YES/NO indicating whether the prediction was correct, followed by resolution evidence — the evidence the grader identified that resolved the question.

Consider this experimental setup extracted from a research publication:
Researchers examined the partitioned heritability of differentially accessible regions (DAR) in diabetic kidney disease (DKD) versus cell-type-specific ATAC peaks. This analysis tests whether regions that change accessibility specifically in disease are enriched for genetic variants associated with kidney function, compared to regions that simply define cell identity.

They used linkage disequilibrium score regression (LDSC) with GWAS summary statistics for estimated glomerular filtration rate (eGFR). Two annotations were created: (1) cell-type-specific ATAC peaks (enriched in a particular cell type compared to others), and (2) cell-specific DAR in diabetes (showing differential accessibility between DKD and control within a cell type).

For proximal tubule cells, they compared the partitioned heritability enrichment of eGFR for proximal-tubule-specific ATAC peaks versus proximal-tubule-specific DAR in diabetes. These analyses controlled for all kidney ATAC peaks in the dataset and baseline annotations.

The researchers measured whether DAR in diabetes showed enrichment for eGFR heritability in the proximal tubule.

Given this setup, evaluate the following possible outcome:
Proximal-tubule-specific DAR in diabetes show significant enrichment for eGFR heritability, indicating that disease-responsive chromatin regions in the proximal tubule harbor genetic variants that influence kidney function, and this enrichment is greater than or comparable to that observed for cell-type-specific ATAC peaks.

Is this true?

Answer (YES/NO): YES